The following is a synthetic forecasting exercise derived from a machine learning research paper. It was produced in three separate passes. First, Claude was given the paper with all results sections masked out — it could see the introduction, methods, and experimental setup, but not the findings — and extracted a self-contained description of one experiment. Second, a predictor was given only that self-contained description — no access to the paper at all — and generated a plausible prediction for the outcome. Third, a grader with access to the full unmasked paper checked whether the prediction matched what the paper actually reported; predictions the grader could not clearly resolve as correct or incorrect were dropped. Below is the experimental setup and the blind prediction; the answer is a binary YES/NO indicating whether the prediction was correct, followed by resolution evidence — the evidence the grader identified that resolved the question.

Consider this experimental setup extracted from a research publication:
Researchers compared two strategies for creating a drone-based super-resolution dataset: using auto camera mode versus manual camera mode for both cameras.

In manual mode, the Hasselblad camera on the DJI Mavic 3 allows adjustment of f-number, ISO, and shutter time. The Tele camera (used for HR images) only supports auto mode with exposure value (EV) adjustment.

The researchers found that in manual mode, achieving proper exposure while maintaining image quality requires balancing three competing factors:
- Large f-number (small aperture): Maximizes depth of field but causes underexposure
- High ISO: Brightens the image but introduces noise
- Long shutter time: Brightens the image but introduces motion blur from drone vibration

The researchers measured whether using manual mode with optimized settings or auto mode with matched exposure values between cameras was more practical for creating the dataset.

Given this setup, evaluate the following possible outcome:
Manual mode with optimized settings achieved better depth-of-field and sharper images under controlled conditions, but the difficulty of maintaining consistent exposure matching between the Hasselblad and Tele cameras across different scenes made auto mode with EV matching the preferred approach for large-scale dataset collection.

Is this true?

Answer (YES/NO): NO